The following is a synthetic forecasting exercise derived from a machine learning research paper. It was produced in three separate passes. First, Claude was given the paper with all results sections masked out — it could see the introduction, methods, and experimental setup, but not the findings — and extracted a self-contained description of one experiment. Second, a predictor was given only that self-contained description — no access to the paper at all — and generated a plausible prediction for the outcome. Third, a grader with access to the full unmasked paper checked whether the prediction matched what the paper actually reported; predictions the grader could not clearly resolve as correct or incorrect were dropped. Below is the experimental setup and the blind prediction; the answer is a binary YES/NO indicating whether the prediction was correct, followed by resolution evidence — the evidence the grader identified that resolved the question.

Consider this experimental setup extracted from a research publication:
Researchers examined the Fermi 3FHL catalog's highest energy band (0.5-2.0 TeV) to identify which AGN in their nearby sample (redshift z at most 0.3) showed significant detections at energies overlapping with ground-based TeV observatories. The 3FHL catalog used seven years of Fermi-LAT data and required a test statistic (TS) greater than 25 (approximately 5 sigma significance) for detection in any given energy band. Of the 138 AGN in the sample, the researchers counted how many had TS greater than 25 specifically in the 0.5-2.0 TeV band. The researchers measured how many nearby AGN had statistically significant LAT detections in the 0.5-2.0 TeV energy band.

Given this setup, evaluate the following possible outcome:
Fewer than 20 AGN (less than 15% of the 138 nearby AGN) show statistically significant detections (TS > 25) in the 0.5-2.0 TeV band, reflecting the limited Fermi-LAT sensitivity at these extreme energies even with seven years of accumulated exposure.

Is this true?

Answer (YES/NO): YES